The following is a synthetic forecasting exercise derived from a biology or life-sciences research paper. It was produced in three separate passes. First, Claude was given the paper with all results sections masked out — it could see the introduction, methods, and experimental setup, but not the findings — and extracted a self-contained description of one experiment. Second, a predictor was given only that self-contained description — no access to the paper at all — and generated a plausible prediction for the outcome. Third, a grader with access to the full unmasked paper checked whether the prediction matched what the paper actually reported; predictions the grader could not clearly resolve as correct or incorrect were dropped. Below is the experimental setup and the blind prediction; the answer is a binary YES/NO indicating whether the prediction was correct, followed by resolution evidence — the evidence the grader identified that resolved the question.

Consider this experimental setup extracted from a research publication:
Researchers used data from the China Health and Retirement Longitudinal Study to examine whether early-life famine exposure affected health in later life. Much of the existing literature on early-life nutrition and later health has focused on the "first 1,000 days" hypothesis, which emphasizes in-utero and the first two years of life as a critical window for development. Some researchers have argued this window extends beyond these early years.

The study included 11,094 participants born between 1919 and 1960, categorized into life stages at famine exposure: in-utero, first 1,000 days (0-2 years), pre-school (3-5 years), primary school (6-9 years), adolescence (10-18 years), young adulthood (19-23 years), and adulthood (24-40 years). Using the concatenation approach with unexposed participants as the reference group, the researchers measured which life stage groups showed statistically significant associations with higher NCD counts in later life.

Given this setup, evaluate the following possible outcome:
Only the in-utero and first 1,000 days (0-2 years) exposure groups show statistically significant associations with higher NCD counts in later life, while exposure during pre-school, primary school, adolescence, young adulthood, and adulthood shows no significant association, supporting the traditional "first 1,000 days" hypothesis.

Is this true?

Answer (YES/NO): NO